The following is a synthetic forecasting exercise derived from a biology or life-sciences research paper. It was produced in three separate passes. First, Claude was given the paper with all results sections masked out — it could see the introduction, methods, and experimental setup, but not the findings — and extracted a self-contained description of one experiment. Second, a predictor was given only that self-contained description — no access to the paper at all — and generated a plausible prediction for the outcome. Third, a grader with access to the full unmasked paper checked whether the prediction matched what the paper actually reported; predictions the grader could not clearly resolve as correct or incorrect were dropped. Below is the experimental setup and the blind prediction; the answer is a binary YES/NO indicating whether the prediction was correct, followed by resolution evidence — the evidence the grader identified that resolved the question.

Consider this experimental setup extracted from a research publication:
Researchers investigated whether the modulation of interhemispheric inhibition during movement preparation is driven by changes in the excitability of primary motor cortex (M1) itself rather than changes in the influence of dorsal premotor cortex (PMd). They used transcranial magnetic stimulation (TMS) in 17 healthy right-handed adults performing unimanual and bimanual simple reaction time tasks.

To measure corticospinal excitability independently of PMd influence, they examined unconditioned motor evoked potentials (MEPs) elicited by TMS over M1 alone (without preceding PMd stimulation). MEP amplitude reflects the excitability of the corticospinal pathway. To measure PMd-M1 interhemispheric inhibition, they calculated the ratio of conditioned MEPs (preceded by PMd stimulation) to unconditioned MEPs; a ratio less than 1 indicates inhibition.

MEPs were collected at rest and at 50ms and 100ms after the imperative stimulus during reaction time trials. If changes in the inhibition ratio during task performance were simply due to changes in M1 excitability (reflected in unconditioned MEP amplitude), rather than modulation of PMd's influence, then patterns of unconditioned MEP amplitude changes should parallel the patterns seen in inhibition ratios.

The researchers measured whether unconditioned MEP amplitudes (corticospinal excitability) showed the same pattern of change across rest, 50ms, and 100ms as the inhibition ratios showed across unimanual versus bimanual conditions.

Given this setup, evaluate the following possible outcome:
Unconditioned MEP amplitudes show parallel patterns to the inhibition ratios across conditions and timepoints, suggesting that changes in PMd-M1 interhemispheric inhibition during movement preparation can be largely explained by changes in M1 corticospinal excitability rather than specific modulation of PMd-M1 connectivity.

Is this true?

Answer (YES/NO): NO